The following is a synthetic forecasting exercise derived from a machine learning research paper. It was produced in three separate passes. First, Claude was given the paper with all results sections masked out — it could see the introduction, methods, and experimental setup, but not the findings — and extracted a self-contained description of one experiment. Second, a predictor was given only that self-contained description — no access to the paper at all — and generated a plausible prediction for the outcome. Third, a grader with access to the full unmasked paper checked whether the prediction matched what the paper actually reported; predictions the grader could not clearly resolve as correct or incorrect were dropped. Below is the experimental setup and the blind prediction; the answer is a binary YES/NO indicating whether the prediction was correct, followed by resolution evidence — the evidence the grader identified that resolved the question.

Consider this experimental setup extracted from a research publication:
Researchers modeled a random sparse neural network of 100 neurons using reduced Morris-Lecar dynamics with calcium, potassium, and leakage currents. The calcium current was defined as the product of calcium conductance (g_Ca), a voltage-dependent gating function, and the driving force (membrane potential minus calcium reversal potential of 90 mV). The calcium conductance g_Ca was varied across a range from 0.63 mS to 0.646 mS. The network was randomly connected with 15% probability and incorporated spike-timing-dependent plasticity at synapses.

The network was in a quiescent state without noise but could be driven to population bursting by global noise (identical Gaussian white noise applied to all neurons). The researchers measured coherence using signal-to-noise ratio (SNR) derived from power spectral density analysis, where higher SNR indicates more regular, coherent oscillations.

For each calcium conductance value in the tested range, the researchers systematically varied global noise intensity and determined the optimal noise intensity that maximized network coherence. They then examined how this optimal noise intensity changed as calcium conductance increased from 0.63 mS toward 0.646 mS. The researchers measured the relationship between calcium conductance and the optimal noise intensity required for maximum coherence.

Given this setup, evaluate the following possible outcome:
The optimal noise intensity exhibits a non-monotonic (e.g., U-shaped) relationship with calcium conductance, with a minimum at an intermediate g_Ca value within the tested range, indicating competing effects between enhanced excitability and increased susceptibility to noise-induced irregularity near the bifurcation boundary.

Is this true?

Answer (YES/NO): NO